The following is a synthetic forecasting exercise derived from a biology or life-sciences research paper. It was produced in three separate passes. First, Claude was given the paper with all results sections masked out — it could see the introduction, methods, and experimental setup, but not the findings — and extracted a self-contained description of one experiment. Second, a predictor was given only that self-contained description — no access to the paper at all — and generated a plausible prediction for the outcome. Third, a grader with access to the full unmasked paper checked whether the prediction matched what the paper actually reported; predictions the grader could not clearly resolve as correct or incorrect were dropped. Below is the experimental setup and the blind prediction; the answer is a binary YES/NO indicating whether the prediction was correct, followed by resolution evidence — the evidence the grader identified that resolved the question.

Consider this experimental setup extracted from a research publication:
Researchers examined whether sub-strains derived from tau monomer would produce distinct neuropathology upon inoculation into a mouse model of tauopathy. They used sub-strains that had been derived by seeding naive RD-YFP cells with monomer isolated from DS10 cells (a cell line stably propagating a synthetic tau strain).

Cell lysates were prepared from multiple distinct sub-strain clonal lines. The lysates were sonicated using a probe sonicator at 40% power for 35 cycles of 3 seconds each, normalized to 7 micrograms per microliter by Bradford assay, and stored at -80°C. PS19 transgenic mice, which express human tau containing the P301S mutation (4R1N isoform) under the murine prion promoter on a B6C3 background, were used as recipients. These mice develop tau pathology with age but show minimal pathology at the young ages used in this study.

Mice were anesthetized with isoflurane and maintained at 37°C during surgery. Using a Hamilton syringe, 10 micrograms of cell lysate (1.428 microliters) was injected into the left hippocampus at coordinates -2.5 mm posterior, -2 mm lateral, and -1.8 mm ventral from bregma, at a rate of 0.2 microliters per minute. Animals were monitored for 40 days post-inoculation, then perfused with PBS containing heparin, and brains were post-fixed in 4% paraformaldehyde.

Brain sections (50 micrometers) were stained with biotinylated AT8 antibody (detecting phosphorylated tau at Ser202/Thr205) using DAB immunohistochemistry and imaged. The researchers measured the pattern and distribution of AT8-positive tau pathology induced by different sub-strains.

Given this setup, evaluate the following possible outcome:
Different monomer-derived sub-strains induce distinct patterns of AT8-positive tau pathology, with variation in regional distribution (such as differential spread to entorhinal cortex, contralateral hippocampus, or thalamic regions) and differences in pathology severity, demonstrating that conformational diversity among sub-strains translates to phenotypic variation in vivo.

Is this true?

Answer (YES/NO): NO